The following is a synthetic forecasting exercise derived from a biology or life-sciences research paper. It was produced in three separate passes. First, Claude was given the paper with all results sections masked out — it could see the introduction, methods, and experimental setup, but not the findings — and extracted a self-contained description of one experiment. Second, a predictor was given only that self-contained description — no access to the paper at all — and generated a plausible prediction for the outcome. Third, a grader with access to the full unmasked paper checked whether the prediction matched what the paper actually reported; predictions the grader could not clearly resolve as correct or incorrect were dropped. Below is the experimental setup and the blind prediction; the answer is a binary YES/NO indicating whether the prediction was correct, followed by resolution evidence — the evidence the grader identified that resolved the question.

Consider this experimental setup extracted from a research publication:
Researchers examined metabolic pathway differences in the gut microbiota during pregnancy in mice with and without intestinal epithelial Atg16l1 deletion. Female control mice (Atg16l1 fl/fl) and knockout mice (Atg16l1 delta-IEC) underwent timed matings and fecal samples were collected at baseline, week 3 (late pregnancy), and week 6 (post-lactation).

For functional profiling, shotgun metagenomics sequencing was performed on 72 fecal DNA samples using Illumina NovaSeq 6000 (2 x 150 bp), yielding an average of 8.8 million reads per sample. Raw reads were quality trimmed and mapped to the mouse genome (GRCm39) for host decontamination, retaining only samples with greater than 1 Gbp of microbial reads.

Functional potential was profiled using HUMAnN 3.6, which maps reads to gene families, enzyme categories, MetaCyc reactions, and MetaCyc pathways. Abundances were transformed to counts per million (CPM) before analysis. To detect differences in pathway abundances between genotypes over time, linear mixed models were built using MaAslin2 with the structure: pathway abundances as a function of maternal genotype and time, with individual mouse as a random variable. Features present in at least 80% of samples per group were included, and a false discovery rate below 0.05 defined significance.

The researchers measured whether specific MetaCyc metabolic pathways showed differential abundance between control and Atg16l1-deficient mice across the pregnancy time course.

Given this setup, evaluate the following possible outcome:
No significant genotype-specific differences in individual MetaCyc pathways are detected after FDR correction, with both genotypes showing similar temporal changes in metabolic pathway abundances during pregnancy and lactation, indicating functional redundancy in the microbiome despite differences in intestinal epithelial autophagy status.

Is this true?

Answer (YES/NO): NO